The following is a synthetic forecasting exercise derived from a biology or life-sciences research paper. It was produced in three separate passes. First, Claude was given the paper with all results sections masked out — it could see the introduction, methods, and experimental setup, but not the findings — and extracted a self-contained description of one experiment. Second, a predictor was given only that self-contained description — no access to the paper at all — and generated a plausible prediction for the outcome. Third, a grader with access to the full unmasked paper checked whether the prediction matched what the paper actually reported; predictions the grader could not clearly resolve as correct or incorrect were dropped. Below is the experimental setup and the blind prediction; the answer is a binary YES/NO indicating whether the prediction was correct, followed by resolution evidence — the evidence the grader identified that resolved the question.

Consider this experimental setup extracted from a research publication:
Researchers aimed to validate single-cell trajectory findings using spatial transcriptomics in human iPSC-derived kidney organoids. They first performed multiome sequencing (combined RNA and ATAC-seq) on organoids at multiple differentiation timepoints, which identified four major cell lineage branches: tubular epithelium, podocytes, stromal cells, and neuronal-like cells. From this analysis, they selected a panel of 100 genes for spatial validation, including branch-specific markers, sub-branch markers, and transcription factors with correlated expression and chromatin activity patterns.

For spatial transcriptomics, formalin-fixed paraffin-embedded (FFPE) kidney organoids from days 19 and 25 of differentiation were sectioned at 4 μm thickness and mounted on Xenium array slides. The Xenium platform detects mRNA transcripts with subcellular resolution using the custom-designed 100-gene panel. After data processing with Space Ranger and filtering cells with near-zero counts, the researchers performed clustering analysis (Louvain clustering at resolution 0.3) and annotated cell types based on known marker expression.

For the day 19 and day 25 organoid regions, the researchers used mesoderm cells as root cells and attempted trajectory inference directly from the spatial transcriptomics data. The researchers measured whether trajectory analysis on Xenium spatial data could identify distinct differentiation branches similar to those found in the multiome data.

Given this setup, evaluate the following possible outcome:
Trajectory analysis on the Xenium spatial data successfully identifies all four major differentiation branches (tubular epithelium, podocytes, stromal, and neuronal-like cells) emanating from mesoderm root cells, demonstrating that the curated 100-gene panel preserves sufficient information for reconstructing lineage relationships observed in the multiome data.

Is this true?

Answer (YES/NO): NO